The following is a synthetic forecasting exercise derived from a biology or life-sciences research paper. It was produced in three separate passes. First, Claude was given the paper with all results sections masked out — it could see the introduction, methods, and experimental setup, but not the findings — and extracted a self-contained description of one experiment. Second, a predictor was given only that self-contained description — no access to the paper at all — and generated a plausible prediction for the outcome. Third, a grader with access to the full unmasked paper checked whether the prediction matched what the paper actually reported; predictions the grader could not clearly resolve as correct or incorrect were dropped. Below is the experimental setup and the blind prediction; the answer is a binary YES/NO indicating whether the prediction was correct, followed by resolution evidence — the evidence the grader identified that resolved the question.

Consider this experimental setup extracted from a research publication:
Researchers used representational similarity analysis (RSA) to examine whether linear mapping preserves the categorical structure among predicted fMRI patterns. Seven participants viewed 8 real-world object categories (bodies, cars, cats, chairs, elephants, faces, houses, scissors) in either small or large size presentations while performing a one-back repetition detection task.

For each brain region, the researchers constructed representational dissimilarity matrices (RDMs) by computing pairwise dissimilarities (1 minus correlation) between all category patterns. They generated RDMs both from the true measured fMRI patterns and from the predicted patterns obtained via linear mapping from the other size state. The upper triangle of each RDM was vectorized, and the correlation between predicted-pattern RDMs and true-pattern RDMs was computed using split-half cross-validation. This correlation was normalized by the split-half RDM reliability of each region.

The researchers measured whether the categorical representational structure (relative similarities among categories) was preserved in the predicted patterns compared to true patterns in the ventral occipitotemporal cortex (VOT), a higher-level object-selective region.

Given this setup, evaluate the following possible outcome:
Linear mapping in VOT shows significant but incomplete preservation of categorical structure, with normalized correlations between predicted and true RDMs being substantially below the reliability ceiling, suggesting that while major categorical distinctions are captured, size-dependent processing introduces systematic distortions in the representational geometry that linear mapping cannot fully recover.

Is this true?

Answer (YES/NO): NO